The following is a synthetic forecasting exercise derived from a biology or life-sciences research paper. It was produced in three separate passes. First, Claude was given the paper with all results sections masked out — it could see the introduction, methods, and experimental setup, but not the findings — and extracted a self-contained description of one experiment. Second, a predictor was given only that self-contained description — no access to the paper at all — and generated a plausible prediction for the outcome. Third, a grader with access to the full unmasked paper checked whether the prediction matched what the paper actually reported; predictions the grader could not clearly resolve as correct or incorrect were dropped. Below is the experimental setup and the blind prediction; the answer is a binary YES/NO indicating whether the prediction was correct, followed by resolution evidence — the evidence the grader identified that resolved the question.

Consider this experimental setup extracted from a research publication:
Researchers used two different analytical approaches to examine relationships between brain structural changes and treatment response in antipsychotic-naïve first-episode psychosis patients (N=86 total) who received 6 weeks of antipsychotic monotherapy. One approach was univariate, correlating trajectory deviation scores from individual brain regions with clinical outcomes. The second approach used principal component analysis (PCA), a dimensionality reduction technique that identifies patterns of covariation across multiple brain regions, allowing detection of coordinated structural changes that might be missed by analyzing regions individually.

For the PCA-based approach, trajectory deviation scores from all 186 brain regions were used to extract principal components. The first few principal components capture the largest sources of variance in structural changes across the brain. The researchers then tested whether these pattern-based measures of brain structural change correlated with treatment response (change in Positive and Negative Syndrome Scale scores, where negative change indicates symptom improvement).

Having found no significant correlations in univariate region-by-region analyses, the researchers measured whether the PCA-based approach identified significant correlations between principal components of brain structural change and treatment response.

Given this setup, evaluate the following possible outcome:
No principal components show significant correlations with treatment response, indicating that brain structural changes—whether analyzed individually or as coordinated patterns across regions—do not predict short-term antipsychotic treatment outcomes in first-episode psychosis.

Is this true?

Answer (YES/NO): NO